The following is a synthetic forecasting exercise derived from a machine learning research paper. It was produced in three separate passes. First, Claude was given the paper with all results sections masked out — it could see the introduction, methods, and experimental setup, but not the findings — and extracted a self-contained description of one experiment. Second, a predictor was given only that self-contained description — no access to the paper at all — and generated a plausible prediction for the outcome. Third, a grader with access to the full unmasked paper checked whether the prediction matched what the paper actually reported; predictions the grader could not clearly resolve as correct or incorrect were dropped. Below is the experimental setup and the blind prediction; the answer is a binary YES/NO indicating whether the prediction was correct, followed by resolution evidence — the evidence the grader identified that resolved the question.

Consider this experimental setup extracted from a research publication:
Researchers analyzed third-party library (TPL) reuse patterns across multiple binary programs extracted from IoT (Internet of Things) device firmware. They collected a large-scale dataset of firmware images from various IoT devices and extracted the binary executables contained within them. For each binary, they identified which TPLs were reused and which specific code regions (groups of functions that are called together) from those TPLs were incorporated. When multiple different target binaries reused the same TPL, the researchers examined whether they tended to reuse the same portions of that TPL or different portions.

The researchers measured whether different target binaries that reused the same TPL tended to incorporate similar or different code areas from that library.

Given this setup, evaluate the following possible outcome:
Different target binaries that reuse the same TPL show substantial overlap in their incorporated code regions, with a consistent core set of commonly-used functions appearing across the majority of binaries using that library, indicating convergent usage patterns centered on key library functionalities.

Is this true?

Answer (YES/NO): YES